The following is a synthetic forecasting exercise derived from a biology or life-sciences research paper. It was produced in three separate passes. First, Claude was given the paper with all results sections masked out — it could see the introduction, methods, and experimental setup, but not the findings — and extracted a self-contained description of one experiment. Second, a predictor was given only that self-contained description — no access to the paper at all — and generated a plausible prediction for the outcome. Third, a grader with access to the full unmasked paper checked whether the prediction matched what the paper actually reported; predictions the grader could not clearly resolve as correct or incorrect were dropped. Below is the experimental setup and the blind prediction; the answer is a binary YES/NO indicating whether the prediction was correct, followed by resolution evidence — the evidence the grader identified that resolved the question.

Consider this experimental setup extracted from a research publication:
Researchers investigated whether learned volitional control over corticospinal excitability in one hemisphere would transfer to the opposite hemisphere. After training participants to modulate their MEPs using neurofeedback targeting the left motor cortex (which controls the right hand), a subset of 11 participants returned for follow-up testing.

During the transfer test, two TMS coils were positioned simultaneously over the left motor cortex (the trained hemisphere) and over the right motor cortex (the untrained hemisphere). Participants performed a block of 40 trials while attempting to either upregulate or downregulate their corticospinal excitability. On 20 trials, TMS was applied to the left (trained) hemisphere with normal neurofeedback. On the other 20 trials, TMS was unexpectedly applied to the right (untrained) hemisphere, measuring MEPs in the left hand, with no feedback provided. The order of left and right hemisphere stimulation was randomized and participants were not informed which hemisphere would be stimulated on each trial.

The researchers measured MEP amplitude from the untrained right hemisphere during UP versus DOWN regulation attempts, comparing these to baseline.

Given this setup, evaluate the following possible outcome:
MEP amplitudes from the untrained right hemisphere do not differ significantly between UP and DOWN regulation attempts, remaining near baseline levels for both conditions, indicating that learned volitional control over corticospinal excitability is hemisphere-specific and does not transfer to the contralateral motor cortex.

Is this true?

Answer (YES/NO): NO